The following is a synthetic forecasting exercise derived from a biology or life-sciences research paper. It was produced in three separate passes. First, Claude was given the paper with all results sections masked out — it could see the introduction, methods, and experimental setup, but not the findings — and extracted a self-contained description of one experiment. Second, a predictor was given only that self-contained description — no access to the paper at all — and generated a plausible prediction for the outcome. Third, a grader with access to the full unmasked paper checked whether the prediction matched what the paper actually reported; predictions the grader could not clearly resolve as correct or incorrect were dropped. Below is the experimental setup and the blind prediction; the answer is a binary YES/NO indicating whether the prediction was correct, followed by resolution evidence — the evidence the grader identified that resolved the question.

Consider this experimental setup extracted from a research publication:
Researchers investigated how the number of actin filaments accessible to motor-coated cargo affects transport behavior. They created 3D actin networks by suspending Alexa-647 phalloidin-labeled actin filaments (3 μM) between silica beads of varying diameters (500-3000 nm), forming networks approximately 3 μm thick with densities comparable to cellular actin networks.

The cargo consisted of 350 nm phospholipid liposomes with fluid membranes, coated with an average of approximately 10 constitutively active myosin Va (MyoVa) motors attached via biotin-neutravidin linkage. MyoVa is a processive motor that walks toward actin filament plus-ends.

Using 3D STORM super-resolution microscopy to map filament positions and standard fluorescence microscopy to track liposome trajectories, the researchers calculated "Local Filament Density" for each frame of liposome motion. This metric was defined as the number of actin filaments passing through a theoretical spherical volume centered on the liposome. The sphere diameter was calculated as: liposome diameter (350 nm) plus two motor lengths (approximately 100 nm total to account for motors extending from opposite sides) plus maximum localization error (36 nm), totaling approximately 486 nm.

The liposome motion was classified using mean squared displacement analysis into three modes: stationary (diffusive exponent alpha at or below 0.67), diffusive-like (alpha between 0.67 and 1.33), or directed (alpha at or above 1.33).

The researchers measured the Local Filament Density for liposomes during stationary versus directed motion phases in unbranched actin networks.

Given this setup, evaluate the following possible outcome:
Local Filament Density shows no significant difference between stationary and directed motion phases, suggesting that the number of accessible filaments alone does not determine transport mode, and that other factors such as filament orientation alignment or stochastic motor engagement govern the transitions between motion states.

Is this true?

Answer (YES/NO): YES